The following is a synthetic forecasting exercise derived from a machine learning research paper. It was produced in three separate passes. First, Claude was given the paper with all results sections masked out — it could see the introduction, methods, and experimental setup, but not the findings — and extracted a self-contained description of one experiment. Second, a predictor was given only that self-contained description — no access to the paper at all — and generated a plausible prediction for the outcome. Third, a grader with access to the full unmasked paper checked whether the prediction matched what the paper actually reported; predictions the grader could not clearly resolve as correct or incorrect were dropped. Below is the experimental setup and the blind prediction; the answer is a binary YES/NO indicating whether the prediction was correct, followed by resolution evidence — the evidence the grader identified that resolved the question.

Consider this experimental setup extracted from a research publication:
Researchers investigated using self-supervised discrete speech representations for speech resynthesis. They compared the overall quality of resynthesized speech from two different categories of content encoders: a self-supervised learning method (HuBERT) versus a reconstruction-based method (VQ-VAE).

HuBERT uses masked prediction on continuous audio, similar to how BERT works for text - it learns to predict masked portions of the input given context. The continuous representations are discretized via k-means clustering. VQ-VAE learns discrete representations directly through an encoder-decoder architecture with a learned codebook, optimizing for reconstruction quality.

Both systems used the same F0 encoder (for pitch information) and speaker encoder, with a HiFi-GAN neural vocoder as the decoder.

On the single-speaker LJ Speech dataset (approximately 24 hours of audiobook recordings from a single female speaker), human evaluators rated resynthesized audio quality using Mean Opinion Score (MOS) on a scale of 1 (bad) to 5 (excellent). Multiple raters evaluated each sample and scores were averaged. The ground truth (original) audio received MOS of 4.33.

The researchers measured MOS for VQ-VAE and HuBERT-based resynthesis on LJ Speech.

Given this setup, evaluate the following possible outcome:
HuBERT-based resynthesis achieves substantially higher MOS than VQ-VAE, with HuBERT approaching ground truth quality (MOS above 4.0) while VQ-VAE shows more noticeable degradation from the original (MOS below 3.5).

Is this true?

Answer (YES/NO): NO